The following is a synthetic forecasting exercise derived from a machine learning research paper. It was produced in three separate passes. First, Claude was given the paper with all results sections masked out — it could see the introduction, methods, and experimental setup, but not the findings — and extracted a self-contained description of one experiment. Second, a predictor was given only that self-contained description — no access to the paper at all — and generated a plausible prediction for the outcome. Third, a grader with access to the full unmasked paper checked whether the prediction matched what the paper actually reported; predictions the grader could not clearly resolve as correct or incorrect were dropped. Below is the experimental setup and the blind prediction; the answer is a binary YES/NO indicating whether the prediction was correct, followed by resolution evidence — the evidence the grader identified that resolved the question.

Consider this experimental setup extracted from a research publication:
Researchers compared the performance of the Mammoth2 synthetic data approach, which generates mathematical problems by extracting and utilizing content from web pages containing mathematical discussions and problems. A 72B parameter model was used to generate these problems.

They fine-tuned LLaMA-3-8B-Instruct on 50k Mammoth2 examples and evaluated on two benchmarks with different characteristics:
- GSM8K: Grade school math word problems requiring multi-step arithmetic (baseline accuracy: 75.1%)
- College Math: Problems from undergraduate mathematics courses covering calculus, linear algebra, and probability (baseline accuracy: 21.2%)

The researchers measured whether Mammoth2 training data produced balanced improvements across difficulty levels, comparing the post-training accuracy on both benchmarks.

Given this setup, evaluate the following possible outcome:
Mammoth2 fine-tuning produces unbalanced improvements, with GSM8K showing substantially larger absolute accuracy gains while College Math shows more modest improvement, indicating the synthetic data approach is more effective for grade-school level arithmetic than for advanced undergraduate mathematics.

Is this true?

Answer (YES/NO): NO